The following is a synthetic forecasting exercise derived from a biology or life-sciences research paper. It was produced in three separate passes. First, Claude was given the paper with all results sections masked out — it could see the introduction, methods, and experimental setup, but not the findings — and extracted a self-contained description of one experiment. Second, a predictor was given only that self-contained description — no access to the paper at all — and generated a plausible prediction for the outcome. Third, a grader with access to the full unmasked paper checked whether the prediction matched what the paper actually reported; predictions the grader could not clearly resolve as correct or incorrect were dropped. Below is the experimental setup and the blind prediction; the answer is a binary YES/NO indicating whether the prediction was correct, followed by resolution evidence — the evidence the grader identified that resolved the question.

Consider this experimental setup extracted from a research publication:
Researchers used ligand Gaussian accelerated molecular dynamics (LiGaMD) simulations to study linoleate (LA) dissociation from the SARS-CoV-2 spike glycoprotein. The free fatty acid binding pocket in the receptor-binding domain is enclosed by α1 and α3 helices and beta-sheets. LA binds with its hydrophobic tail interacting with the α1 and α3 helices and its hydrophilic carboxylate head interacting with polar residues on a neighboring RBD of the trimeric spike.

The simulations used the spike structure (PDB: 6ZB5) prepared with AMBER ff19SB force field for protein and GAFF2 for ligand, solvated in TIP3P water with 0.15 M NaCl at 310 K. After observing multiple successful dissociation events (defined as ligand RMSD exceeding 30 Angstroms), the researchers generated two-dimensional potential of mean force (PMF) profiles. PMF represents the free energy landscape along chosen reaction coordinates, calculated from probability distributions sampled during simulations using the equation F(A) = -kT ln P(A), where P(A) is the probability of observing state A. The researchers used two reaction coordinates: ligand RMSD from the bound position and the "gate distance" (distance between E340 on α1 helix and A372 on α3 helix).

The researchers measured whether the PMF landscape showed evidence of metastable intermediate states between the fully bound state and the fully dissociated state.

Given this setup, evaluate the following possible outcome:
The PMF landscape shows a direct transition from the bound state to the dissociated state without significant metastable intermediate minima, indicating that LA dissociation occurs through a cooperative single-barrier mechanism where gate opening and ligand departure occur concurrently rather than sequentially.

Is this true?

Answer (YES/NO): NO